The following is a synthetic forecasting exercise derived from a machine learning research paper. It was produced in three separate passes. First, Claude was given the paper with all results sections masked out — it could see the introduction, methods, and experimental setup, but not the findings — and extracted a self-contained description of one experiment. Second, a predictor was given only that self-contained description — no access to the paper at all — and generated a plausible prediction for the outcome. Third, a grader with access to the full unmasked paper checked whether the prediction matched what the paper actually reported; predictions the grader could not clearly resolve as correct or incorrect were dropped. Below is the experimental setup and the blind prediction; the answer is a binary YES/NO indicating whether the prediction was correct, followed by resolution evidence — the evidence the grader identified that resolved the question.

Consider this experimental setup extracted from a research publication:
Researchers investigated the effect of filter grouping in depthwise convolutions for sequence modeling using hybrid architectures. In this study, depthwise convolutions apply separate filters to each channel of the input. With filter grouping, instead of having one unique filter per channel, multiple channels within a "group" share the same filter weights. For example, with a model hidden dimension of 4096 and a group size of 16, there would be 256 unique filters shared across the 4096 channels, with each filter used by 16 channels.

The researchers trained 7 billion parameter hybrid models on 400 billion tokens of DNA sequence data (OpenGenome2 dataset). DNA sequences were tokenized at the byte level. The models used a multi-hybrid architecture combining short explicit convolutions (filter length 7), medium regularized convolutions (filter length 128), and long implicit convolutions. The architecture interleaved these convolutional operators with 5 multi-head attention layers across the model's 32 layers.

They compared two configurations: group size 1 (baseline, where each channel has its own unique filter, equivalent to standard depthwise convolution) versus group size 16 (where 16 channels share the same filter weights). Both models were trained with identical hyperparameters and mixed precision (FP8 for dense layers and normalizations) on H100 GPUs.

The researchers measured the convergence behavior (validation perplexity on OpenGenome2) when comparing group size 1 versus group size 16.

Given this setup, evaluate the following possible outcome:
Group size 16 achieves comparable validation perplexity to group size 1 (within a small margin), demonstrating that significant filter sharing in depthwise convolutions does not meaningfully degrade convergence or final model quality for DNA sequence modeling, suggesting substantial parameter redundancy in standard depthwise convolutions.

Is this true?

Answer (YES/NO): YES